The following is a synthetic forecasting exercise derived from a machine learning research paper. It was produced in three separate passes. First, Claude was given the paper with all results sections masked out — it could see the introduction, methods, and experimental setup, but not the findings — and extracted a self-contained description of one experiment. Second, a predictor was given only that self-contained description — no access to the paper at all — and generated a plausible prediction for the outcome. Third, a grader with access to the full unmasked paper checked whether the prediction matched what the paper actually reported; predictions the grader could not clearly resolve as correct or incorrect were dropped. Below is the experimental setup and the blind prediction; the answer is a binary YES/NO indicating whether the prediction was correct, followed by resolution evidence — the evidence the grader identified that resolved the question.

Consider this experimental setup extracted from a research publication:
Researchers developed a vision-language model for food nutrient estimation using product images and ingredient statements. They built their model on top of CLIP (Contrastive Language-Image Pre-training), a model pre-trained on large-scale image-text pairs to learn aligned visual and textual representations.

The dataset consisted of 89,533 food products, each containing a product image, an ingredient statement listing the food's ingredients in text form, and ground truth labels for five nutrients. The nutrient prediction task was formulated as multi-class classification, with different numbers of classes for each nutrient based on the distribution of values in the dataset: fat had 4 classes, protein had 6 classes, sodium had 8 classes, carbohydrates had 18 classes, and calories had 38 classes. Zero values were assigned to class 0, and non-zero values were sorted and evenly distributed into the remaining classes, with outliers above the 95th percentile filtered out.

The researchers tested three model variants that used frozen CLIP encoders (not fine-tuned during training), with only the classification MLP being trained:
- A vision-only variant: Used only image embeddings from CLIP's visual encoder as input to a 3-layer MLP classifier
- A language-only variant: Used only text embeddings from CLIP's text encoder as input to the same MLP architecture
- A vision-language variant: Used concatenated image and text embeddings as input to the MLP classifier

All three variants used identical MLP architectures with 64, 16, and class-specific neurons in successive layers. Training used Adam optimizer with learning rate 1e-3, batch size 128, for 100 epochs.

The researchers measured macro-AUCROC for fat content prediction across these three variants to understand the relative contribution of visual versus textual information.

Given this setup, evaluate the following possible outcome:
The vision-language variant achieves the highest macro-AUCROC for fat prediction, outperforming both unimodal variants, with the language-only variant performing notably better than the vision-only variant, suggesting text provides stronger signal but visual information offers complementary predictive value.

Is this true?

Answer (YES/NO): YES